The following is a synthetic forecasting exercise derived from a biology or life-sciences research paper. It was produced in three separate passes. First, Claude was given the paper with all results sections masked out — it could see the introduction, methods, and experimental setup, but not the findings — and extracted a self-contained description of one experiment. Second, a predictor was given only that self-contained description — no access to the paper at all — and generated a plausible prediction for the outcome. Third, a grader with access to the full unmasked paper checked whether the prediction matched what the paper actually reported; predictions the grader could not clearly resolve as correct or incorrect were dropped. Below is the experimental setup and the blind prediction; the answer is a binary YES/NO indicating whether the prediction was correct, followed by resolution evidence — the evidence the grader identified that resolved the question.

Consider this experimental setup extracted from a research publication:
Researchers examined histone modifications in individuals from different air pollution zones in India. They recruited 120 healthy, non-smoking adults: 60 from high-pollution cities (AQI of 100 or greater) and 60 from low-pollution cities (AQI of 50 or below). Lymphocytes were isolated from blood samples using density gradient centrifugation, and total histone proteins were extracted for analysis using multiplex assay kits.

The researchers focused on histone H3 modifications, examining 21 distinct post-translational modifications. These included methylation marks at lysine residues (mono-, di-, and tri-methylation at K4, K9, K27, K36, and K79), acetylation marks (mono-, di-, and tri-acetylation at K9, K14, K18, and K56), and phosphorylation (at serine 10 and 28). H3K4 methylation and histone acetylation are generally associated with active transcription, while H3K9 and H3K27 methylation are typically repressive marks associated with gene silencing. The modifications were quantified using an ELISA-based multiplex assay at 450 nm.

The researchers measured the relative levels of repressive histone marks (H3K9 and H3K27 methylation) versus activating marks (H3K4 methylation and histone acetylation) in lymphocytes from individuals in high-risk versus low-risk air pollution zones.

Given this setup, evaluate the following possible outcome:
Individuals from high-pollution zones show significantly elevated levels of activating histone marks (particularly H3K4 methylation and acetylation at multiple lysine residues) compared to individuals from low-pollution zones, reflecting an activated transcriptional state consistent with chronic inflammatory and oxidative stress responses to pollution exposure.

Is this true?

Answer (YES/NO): NO